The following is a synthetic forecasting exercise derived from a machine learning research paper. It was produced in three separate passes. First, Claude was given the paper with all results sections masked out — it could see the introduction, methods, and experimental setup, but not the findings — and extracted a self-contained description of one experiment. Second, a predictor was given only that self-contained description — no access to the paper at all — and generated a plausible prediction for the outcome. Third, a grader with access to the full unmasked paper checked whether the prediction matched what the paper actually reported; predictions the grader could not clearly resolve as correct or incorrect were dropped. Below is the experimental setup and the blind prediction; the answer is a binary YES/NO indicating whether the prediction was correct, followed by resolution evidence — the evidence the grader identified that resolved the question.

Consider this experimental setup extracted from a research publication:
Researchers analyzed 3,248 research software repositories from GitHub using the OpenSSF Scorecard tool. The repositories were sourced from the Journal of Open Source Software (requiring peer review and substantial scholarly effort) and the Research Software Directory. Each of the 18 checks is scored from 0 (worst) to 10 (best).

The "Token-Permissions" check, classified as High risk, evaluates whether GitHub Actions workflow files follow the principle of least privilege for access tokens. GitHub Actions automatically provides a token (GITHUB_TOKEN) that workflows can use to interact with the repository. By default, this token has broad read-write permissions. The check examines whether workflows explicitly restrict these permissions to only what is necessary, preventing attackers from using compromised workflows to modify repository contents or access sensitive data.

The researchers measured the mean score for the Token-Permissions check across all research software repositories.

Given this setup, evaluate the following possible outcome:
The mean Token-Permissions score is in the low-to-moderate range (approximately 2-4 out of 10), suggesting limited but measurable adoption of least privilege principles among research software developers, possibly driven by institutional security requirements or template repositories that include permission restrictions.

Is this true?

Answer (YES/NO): NO